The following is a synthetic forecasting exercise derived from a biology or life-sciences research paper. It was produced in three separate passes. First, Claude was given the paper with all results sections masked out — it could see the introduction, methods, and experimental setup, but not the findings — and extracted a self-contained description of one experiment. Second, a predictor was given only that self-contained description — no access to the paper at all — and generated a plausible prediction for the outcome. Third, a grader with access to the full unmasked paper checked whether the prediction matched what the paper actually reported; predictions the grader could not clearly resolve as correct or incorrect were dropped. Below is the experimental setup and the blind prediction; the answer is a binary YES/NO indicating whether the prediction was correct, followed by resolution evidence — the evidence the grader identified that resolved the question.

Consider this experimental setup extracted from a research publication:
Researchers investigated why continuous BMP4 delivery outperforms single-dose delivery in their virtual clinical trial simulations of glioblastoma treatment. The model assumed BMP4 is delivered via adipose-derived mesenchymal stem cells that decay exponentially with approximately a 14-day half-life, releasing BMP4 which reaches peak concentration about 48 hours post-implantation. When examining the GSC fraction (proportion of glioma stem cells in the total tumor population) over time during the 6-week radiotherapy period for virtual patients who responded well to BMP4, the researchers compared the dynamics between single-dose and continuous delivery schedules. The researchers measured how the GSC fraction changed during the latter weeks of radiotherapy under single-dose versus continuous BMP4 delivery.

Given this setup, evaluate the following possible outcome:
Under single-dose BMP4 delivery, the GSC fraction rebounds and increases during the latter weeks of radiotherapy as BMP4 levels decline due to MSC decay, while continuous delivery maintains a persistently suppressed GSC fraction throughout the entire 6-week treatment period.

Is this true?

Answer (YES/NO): YES